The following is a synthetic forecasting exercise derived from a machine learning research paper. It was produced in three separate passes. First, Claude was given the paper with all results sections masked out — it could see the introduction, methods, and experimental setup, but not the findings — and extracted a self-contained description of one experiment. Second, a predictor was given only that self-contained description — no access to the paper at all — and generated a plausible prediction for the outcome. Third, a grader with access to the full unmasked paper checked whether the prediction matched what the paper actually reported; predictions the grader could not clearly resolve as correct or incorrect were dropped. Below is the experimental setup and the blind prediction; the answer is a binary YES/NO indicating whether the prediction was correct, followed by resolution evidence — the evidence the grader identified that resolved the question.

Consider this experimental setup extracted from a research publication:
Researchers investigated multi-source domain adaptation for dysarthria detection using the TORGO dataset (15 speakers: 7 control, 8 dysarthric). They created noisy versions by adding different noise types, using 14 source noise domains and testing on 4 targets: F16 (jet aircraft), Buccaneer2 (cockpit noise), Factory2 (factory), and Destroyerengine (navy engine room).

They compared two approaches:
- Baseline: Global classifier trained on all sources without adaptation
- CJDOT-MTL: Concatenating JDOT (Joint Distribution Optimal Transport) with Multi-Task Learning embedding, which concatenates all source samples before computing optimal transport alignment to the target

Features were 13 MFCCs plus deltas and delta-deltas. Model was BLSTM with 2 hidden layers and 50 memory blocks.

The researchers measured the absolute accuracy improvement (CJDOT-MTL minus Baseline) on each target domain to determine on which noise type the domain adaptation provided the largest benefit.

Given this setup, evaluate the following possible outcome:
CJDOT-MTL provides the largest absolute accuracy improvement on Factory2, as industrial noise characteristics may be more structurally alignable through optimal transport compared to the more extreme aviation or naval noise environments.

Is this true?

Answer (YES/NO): NO